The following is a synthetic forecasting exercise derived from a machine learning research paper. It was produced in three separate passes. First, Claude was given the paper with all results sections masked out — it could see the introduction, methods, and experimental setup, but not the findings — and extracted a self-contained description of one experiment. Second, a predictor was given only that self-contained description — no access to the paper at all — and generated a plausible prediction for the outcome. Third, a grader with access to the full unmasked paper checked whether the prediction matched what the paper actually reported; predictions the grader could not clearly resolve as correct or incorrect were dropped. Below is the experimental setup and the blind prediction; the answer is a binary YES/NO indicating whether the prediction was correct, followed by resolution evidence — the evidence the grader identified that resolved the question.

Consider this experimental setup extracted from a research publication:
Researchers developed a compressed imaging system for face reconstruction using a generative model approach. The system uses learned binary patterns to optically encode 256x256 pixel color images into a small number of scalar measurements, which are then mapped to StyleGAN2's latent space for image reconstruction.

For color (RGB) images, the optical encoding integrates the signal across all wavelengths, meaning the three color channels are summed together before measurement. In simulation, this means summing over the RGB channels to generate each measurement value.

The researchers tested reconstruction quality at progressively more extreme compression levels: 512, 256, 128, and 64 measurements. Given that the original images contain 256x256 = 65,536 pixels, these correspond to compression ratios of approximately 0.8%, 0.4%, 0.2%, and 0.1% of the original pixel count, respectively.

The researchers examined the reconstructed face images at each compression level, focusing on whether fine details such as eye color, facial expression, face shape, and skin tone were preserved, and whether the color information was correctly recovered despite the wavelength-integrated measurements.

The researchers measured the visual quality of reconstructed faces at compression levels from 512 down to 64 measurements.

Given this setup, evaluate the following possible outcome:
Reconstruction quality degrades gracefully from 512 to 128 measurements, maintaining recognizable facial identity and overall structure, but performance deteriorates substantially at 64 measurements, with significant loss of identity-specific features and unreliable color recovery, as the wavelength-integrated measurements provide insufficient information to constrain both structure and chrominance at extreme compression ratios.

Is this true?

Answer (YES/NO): NO